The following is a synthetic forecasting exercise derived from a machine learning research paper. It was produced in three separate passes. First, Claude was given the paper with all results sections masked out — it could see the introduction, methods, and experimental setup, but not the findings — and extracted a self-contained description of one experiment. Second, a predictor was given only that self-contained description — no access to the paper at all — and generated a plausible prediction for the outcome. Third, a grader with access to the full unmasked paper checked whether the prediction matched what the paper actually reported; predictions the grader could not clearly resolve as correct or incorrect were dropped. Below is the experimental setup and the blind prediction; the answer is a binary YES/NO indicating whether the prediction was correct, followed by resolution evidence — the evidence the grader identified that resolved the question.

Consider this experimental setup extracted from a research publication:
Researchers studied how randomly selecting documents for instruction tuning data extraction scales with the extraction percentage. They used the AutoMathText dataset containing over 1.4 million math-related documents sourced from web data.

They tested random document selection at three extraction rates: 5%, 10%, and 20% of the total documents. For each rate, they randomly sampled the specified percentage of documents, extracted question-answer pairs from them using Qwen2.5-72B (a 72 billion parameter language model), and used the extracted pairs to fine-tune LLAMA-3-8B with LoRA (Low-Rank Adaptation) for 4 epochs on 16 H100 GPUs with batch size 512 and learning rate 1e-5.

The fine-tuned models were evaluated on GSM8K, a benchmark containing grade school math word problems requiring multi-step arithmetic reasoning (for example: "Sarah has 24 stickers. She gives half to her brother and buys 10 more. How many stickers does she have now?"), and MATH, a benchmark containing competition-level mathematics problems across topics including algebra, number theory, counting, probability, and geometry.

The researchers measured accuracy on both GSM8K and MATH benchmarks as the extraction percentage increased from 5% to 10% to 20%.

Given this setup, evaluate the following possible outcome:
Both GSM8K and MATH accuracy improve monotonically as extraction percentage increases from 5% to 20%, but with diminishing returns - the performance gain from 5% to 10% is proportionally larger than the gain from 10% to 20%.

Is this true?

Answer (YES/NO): NO